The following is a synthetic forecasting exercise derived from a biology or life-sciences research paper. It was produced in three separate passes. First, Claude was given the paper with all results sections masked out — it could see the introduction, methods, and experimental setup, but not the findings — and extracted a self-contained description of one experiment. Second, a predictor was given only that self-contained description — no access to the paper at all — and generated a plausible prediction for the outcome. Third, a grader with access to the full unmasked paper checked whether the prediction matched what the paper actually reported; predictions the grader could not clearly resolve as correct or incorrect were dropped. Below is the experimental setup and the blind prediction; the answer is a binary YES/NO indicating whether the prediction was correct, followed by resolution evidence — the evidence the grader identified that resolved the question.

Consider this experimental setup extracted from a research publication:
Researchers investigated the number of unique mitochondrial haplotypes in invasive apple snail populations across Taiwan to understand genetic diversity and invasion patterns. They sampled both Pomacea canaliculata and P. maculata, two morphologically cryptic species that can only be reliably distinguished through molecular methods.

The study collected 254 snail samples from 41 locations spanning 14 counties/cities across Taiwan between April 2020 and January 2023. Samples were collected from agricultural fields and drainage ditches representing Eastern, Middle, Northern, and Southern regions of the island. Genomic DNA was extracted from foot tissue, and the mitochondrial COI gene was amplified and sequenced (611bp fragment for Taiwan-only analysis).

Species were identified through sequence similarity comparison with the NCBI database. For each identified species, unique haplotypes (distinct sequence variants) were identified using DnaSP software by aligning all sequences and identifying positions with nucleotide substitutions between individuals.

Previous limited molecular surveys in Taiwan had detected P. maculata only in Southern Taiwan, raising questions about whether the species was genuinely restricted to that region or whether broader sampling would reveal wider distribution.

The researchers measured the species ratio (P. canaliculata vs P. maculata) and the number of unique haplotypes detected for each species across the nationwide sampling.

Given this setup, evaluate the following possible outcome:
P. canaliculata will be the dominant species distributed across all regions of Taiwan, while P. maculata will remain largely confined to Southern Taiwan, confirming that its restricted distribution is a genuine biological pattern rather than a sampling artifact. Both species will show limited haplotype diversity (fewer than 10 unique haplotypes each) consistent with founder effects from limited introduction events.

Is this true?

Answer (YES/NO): NO